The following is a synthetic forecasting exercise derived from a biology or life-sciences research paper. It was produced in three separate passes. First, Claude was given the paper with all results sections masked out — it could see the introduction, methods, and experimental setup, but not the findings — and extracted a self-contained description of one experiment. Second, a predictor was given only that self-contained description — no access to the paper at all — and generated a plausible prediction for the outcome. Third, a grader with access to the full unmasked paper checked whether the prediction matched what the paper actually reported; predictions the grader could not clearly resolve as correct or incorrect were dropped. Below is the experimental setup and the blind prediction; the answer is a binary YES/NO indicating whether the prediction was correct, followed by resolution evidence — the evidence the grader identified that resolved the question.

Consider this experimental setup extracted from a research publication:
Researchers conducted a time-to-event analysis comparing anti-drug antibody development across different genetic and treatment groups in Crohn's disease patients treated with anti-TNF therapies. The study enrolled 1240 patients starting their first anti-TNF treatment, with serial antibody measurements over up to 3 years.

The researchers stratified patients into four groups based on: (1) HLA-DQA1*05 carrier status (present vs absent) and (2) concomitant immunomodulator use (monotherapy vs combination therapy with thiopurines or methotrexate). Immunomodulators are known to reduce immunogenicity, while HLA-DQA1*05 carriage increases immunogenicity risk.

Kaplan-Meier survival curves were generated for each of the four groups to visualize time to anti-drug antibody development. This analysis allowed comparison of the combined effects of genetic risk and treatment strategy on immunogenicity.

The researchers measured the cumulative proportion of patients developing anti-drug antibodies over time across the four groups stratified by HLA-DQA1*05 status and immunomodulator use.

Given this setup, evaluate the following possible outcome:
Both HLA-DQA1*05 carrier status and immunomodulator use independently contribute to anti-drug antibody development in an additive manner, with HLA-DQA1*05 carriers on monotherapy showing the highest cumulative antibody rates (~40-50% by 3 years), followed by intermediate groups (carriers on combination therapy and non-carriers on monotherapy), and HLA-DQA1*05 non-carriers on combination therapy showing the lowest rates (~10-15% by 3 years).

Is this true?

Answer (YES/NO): NO